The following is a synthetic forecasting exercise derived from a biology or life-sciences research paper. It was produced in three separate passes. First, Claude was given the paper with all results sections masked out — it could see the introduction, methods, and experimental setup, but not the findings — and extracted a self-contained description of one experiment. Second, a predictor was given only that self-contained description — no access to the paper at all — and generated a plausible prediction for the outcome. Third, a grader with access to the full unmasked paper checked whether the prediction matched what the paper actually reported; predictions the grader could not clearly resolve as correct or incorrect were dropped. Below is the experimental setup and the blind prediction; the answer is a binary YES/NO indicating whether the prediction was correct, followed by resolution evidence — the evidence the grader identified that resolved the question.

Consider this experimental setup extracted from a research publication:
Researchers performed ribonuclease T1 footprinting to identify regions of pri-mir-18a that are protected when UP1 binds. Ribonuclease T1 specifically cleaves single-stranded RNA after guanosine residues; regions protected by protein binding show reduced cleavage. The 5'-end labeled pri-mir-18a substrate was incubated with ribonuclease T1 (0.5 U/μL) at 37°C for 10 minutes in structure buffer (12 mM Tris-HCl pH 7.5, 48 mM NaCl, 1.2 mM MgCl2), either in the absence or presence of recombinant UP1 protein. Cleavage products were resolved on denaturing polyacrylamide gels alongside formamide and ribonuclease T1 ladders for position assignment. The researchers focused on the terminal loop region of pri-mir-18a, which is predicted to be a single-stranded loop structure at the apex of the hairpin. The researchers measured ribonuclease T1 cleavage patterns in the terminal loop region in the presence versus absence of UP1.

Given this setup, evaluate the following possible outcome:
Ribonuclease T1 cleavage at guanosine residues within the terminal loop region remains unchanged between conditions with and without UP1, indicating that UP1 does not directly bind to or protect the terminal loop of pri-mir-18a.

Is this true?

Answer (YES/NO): NO